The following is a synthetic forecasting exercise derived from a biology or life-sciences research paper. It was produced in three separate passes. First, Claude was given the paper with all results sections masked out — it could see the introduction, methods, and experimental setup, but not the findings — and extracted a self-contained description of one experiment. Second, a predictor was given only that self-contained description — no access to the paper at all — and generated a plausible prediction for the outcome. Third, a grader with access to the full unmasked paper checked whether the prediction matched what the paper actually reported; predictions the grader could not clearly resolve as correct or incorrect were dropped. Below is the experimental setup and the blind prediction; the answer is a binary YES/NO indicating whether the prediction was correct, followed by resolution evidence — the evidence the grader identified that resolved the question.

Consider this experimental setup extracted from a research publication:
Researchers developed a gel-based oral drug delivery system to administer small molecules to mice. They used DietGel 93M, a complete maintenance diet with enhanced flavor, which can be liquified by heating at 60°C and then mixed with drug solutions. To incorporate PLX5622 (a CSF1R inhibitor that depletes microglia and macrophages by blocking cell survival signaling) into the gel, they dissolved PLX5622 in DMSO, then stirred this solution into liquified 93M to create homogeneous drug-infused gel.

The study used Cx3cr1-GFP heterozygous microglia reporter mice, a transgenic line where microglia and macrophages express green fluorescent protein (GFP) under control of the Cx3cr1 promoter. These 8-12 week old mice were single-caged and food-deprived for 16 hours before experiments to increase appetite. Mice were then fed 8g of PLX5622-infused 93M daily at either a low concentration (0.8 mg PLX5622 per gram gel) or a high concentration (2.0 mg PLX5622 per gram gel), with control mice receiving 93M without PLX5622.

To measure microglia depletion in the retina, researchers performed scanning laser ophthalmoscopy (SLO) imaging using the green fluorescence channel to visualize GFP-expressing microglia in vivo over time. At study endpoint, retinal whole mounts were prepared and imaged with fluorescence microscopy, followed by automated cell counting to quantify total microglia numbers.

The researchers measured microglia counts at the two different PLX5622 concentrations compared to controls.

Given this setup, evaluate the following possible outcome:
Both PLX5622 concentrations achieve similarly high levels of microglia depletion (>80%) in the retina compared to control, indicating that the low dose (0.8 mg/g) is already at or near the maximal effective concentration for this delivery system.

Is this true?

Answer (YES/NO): YES